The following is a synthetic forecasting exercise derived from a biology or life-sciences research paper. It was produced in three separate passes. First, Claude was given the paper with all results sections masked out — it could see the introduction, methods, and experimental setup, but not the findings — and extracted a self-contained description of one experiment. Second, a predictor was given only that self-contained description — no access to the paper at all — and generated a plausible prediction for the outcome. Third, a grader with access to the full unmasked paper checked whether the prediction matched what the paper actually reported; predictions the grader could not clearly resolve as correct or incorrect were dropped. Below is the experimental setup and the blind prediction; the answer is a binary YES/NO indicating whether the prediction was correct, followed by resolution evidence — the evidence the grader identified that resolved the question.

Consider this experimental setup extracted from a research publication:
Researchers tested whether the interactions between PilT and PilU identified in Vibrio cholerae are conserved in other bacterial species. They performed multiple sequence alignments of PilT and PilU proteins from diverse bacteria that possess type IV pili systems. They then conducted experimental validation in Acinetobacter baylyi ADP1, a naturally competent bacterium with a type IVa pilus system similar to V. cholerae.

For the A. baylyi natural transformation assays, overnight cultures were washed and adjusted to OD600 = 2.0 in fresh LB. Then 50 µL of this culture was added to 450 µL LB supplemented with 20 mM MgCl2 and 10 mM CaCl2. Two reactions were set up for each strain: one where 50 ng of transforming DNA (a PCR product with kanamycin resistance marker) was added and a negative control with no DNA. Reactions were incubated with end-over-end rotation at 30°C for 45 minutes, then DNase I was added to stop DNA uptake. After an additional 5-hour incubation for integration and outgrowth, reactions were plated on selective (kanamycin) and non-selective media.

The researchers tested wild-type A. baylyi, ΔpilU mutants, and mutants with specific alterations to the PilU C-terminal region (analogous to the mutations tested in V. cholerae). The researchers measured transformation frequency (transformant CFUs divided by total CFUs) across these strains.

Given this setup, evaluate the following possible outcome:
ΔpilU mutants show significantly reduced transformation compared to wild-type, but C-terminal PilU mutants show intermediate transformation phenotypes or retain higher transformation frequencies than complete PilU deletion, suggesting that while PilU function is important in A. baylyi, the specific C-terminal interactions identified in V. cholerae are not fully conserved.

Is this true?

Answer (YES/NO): NO